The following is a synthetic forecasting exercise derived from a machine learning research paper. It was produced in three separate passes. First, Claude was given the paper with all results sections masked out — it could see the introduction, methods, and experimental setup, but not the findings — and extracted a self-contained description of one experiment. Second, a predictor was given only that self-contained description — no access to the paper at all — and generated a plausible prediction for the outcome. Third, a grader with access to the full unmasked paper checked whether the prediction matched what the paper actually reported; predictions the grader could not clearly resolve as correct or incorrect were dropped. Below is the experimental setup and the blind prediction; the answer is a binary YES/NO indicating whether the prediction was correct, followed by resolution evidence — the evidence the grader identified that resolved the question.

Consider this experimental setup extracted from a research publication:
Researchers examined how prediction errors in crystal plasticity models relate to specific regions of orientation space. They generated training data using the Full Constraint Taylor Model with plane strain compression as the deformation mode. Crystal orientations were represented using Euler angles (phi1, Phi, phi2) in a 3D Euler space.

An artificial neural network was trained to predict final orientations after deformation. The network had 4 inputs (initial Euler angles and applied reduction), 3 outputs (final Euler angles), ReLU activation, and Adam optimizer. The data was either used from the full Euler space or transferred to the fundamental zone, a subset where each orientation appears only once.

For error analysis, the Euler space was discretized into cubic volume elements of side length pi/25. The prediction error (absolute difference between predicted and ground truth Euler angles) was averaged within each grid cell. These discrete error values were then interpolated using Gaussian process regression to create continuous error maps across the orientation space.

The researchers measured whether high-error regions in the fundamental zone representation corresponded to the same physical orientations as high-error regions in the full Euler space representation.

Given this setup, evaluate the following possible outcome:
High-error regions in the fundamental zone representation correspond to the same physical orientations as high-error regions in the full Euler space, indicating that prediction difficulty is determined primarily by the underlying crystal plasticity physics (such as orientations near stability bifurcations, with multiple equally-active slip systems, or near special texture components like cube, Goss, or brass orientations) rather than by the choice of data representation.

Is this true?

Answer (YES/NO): NO